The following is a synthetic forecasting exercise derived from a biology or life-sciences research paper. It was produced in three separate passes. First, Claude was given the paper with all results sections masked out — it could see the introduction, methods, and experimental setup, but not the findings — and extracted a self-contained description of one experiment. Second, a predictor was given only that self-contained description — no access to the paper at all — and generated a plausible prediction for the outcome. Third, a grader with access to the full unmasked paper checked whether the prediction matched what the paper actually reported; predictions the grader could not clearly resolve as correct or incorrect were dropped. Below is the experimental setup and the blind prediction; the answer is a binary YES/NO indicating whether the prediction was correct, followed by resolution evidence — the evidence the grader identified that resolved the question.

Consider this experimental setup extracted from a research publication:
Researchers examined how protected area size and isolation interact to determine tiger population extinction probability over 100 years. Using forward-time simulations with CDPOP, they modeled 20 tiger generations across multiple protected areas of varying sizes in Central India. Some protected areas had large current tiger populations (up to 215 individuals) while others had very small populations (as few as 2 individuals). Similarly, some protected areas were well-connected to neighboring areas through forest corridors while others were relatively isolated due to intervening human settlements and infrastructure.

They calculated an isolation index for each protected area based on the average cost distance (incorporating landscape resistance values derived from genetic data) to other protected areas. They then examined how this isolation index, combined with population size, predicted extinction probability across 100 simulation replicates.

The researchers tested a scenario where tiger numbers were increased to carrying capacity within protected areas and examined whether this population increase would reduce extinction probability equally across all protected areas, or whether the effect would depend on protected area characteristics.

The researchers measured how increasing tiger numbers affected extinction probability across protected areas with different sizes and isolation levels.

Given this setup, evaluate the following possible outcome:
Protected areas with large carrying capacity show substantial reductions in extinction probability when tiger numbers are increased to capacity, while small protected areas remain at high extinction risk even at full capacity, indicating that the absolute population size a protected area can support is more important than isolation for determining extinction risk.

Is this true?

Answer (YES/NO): NO